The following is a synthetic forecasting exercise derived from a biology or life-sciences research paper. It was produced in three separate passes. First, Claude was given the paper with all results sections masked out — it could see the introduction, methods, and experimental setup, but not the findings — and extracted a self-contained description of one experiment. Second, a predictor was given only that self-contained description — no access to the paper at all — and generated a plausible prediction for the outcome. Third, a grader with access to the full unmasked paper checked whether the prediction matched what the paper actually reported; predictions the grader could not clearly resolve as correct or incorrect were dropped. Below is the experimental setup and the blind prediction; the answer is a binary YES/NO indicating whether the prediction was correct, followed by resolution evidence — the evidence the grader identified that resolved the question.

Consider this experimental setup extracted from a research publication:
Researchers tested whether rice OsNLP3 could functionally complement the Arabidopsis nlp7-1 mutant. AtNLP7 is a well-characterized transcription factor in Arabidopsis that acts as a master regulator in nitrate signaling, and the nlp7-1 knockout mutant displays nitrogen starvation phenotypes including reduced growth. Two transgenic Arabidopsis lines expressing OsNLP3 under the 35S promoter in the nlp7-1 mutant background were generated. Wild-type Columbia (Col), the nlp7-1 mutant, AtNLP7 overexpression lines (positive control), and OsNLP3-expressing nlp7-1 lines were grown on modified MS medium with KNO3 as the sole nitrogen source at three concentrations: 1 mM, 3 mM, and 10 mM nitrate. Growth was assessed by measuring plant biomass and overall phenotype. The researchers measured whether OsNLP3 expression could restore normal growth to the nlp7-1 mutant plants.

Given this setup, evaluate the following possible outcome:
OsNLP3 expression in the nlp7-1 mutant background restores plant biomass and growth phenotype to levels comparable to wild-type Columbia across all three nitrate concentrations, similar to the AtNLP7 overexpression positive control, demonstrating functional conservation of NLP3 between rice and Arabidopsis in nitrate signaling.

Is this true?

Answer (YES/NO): NO